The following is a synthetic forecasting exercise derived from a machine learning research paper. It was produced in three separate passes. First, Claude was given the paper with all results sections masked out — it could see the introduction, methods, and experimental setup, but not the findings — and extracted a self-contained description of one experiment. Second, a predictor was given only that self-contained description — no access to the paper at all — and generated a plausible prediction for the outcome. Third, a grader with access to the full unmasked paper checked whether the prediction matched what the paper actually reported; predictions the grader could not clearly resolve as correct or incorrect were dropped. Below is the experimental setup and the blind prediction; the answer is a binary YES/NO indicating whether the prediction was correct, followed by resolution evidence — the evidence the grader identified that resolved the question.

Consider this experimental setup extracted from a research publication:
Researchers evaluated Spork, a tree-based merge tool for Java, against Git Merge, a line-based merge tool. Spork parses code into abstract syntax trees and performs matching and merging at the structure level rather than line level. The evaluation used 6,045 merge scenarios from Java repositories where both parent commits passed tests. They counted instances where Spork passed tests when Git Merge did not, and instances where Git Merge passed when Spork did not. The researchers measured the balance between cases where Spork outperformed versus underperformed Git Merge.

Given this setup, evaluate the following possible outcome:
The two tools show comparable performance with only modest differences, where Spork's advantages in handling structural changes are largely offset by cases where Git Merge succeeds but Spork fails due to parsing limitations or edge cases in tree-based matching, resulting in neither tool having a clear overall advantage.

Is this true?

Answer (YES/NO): NO